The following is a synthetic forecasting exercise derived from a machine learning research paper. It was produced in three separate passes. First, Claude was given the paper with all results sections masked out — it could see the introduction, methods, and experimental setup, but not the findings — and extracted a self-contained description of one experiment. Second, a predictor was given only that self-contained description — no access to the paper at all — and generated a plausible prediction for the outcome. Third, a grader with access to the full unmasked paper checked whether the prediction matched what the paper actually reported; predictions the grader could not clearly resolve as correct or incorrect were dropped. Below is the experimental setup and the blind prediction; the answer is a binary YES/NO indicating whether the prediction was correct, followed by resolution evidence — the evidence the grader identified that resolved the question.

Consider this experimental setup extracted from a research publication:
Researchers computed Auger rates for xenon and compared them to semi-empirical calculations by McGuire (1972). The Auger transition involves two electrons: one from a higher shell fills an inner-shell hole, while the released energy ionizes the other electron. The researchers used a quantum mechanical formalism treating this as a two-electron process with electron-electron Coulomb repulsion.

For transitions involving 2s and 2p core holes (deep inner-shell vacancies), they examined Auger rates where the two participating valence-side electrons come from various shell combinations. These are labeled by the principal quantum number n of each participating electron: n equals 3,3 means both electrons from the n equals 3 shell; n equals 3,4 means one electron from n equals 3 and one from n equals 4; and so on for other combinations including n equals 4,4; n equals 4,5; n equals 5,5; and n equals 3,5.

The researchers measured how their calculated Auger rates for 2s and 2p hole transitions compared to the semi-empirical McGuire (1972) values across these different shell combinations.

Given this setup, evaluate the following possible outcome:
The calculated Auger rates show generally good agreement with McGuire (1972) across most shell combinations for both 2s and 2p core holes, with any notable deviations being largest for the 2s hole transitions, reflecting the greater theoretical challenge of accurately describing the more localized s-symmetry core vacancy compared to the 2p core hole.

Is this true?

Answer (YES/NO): NO